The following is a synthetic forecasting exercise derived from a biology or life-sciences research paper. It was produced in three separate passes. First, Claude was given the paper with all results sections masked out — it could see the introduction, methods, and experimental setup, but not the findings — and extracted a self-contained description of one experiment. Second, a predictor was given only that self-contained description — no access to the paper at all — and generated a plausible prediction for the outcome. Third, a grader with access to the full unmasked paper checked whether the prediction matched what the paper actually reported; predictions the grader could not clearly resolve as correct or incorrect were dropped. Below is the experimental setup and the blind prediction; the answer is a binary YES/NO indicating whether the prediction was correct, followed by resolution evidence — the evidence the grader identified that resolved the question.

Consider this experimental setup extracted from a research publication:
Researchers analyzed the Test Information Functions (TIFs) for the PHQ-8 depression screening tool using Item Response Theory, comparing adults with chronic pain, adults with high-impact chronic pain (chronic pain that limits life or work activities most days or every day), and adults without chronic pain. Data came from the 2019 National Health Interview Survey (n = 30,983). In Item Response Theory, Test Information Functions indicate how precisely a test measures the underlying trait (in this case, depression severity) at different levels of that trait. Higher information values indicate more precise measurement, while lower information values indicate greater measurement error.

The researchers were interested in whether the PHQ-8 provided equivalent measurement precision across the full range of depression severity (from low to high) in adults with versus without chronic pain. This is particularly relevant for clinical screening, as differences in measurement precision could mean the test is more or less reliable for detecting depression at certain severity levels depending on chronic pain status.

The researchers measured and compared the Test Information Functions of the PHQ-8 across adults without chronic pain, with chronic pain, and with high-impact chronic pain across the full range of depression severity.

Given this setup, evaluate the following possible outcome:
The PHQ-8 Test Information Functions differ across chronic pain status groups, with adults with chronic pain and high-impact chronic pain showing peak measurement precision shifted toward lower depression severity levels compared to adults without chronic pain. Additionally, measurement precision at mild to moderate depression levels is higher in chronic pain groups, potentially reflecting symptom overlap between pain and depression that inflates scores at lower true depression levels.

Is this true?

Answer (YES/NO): NO